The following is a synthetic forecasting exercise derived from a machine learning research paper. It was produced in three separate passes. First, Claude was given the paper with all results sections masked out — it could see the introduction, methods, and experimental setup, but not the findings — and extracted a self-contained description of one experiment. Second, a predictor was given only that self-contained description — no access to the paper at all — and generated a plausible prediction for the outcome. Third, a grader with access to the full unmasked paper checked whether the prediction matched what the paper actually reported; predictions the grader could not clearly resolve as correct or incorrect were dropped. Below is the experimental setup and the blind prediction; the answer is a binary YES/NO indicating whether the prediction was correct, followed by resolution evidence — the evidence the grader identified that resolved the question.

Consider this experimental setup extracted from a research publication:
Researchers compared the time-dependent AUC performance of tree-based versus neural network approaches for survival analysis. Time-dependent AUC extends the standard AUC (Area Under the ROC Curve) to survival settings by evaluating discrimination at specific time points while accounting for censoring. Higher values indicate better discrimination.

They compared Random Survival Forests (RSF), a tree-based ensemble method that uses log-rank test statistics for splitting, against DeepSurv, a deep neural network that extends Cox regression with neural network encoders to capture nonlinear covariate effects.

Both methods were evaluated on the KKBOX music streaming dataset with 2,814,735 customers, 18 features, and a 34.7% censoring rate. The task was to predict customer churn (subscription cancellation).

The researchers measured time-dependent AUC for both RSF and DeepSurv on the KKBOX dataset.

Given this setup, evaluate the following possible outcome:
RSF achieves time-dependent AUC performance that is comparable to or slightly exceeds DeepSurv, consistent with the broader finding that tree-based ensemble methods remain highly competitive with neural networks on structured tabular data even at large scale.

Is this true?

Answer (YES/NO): NO